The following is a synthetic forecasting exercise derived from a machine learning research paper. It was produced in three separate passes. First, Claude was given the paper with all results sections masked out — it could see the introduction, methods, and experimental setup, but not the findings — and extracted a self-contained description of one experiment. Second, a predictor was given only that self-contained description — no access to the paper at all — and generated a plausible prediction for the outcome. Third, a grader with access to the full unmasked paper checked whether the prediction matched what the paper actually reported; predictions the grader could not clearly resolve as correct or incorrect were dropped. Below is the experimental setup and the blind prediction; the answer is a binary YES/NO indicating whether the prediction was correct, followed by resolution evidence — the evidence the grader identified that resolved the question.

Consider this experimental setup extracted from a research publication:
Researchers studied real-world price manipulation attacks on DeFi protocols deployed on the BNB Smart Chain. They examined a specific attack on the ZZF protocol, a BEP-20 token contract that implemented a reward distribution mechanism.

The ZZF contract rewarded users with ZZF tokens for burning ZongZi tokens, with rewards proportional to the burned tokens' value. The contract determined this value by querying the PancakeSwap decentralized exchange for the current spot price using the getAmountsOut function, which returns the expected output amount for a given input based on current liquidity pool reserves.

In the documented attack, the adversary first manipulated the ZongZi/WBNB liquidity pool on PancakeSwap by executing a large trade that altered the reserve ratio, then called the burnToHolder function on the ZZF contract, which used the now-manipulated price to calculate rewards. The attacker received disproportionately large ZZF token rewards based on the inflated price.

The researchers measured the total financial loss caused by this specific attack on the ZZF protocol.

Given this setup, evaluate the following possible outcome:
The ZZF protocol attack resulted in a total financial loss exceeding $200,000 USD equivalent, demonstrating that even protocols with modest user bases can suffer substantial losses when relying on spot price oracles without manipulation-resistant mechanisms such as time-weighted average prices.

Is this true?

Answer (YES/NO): YES